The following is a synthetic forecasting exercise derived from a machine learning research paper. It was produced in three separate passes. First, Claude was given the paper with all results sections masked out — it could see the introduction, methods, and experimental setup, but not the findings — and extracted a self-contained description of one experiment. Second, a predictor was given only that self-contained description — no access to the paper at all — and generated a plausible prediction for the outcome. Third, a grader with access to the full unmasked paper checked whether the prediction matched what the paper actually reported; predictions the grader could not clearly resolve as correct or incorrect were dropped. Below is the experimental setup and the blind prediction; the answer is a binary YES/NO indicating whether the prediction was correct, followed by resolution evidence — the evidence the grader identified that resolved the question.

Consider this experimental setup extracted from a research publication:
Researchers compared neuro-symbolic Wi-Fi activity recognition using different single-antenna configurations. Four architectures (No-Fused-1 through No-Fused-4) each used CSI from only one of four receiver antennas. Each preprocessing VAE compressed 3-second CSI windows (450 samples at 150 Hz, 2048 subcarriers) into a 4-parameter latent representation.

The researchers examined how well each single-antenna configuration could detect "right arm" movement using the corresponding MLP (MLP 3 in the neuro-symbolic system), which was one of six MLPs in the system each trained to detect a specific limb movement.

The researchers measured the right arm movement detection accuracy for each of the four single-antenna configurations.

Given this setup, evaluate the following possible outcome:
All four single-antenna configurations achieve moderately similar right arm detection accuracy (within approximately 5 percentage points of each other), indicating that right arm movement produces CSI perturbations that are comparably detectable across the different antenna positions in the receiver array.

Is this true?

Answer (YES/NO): NO